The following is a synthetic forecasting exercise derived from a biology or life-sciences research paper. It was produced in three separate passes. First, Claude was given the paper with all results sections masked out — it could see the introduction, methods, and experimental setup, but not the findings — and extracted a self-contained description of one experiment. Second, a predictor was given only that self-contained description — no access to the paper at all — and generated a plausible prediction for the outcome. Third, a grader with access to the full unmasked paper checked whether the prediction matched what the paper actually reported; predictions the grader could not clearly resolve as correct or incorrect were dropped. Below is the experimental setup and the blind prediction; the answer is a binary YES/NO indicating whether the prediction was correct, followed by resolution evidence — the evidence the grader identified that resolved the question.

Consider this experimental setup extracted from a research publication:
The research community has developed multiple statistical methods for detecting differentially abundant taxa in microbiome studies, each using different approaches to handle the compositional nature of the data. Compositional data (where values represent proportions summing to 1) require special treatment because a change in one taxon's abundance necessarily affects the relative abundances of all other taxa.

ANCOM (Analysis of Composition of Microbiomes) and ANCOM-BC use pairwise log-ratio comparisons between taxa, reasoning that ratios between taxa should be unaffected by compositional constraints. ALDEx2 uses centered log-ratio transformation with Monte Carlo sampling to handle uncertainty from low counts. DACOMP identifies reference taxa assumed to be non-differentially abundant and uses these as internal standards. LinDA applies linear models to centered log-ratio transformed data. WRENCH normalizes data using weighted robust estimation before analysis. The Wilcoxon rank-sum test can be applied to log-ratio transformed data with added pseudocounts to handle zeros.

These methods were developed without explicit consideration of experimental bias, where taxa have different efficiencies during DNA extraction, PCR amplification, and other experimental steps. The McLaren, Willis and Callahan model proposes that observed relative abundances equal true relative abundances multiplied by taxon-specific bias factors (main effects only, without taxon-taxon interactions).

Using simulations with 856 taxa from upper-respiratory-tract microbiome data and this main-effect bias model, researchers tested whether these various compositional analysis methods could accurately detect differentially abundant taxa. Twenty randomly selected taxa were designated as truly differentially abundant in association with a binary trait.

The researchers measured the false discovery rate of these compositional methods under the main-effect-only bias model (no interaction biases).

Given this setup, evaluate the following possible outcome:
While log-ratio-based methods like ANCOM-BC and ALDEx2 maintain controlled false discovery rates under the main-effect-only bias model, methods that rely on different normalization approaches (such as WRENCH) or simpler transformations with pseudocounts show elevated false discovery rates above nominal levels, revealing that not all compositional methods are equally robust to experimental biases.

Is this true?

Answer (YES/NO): NO